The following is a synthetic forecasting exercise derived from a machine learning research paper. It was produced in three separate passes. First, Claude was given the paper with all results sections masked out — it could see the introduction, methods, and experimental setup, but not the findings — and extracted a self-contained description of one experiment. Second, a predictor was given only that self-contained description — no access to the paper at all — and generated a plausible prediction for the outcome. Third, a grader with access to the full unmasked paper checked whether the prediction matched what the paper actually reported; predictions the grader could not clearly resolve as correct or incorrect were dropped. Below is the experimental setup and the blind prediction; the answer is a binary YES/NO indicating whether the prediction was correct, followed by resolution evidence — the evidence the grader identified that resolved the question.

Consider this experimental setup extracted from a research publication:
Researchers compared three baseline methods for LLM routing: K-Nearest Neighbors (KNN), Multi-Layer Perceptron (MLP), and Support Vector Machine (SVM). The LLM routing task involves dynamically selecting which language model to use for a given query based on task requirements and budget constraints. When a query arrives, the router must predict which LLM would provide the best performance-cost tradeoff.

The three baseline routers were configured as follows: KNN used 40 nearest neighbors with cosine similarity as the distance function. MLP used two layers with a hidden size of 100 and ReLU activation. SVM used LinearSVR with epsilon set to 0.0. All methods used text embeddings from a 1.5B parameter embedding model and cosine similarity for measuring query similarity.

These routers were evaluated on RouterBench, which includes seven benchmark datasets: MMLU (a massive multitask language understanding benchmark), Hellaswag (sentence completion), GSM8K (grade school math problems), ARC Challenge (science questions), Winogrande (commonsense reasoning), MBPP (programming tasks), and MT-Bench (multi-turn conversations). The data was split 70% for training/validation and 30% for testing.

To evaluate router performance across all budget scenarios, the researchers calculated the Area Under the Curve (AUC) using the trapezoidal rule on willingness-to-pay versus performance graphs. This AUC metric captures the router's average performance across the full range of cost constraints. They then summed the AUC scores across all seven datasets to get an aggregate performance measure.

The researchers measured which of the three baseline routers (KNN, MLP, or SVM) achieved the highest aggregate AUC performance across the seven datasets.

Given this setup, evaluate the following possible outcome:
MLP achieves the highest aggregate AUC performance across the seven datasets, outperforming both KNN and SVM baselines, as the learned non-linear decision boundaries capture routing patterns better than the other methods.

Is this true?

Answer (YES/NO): YES